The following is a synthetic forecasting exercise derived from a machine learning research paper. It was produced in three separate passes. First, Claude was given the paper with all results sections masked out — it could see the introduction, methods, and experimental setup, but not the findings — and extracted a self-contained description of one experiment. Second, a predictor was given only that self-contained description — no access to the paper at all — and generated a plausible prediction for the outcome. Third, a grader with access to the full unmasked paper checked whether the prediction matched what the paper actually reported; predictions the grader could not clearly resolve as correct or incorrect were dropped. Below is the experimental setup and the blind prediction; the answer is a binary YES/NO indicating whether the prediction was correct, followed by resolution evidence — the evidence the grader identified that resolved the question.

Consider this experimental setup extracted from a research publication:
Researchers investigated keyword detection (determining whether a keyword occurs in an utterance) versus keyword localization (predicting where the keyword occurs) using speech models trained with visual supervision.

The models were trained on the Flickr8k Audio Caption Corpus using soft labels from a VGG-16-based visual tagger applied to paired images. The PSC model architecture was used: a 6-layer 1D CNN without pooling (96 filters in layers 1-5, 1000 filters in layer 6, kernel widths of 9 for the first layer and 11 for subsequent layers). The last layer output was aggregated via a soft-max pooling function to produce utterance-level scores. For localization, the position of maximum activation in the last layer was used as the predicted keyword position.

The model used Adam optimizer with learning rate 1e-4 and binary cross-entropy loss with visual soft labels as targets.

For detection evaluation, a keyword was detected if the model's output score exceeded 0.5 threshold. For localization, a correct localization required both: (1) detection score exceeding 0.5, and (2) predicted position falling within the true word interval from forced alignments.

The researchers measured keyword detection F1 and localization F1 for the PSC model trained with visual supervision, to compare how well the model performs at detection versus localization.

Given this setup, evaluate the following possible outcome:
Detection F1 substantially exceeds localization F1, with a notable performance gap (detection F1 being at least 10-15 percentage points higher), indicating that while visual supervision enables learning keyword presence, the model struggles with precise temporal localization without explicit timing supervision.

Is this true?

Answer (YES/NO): NO